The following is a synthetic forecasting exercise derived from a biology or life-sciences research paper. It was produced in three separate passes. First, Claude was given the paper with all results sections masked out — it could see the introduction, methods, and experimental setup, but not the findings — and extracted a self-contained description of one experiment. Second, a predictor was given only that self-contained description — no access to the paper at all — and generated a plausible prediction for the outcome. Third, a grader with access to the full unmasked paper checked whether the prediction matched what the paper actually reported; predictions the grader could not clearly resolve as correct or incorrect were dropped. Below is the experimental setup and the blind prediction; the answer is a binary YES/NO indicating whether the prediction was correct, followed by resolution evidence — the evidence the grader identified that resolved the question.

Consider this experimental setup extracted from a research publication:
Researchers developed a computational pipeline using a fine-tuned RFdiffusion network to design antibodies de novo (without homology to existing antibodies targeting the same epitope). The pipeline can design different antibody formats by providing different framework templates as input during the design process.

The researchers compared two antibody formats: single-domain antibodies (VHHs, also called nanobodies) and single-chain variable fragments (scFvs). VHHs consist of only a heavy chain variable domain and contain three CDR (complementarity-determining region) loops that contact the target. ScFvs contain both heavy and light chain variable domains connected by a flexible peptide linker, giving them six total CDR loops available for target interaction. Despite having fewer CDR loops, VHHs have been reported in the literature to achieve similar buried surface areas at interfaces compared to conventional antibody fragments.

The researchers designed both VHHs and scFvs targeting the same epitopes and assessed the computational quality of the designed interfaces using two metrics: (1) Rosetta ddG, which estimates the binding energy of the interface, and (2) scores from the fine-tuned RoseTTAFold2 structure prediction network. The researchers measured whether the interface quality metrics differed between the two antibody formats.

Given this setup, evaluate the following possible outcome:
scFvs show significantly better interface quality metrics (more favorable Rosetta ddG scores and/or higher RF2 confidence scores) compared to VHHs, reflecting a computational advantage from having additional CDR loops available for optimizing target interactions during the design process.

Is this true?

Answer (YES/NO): NO